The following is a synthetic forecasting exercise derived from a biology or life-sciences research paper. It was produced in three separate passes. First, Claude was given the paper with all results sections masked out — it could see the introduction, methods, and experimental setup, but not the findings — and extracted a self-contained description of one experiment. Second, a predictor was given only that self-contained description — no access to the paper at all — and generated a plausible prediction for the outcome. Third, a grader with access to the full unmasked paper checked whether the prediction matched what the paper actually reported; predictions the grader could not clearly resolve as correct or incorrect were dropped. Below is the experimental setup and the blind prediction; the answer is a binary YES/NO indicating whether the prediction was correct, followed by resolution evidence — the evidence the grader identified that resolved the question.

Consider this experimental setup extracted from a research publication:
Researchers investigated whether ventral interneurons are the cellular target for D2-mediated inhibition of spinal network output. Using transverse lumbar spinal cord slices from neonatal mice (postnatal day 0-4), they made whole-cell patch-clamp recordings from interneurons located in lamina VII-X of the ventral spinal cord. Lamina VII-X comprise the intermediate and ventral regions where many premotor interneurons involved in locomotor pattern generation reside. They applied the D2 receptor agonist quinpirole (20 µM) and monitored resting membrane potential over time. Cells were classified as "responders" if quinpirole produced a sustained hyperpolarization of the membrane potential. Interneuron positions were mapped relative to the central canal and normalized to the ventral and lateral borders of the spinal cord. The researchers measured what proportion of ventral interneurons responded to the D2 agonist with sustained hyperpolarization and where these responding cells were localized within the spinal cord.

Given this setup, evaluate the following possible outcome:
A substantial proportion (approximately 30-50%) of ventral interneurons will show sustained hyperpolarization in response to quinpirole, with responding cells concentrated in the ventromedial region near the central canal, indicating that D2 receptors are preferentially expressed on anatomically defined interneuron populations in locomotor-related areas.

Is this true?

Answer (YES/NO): YES